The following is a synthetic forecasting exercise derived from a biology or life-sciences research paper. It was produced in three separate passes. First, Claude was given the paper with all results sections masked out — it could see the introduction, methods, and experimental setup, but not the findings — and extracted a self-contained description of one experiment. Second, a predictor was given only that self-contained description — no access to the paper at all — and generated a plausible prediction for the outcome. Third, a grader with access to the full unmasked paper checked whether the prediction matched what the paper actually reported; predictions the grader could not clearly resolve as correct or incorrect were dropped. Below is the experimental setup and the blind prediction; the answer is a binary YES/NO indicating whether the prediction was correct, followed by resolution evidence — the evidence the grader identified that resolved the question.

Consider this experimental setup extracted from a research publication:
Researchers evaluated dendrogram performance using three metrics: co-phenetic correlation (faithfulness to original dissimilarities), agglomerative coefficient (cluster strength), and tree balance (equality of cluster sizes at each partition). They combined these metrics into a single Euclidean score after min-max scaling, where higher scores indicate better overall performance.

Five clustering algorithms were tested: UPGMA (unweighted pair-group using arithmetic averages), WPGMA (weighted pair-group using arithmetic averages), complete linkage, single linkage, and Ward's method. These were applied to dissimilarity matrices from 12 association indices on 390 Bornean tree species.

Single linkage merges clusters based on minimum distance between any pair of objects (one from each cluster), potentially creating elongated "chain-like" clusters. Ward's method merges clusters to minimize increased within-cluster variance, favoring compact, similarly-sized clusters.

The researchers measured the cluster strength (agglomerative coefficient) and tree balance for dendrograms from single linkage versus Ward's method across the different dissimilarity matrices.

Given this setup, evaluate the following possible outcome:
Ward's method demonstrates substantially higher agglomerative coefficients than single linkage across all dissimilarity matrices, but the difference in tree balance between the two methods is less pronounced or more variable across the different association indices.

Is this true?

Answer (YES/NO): NO